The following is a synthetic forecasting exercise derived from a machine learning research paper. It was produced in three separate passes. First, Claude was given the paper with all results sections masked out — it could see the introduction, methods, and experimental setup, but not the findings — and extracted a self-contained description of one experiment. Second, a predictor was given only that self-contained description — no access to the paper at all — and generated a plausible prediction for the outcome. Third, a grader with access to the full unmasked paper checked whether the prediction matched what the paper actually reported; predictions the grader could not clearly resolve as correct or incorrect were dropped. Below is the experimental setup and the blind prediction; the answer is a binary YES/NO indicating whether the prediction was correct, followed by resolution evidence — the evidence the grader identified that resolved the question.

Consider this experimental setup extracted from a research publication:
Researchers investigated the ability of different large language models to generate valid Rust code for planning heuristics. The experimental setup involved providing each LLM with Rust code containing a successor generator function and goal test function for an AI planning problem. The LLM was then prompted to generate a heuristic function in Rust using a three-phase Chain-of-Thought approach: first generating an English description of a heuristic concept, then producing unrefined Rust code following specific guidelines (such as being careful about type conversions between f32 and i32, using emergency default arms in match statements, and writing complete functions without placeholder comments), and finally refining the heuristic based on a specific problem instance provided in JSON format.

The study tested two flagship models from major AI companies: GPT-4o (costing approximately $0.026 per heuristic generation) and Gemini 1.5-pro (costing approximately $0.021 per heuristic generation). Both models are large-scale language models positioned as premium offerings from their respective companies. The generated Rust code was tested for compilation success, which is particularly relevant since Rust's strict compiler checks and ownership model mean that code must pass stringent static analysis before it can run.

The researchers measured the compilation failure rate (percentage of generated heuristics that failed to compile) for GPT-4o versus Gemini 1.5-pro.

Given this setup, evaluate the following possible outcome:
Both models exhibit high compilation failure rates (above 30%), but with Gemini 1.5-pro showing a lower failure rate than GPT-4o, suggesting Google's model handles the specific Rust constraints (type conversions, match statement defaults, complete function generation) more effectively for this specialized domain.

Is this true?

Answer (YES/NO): NO